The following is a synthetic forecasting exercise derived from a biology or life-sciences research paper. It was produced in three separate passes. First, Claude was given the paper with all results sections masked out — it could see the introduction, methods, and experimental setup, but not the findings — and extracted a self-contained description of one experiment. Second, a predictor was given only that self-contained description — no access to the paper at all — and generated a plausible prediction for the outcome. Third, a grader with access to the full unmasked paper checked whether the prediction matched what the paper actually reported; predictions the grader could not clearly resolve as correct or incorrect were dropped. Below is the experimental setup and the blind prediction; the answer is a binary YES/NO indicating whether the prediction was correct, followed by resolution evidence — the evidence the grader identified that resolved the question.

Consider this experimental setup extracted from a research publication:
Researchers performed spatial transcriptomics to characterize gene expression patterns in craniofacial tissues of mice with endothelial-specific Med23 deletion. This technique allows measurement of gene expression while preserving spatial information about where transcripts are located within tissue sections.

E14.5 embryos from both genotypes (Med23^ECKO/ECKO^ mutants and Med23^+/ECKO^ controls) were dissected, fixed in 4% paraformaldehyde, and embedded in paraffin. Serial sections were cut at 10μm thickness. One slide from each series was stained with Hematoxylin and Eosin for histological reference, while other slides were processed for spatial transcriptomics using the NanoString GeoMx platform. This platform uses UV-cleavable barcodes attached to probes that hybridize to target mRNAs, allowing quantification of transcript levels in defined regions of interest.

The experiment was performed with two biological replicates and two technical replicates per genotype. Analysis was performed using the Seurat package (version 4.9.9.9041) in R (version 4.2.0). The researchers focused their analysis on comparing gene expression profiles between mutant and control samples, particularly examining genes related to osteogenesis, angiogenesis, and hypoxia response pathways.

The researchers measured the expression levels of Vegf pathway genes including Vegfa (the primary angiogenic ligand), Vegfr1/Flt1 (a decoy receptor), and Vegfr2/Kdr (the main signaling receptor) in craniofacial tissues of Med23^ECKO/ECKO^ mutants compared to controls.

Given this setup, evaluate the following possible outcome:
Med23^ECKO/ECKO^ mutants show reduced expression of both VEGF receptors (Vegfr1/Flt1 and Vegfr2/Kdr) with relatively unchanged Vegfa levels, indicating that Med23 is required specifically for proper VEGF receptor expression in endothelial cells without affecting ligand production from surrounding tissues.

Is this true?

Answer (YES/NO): NO